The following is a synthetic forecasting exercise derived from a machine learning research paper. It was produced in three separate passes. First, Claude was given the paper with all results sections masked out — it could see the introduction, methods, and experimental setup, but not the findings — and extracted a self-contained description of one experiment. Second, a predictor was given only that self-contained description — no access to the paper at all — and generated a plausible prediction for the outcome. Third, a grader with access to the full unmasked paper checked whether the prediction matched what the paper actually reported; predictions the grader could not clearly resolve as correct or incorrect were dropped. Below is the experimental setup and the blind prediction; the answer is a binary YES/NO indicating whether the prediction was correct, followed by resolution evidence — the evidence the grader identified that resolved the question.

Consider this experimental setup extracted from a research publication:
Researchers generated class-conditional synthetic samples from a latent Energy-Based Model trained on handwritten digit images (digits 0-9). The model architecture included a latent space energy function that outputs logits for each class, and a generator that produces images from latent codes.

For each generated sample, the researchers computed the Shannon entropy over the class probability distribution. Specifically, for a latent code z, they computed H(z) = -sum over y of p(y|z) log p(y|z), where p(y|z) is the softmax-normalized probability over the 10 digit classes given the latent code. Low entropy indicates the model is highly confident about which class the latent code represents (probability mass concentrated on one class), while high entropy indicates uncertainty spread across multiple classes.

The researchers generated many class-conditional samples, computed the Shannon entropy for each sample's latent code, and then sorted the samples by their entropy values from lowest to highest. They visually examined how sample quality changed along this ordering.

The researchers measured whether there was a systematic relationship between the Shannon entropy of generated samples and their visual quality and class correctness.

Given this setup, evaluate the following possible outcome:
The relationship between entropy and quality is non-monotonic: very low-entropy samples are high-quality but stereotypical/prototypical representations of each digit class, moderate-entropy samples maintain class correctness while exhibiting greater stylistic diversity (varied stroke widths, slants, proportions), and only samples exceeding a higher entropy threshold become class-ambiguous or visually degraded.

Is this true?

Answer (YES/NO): NO